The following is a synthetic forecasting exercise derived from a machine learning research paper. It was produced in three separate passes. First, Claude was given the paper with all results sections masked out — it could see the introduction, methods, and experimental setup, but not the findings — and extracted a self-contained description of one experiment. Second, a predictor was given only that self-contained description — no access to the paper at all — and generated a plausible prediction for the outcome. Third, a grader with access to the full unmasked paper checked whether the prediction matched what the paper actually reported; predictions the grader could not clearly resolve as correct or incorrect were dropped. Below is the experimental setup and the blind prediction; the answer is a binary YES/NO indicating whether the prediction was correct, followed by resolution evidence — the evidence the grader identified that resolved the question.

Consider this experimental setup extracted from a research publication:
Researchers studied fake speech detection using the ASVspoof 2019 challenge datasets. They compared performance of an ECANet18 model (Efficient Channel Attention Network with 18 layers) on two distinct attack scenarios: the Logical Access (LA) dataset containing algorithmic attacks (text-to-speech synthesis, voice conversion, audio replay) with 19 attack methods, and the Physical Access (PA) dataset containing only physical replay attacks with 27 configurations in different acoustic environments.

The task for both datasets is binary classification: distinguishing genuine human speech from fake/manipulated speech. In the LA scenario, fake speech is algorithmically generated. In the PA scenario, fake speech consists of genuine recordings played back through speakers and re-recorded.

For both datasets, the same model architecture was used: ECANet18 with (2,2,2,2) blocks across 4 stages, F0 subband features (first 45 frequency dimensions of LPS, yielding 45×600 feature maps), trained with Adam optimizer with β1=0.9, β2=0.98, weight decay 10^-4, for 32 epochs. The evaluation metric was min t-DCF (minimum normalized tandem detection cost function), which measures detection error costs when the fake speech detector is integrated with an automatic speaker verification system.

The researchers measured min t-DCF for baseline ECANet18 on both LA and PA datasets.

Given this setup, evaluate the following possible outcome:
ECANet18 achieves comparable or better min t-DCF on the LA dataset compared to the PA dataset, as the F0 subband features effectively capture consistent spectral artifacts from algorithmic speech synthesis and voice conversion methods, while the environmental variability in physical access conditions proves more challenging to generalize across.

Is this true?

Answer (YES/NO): NO